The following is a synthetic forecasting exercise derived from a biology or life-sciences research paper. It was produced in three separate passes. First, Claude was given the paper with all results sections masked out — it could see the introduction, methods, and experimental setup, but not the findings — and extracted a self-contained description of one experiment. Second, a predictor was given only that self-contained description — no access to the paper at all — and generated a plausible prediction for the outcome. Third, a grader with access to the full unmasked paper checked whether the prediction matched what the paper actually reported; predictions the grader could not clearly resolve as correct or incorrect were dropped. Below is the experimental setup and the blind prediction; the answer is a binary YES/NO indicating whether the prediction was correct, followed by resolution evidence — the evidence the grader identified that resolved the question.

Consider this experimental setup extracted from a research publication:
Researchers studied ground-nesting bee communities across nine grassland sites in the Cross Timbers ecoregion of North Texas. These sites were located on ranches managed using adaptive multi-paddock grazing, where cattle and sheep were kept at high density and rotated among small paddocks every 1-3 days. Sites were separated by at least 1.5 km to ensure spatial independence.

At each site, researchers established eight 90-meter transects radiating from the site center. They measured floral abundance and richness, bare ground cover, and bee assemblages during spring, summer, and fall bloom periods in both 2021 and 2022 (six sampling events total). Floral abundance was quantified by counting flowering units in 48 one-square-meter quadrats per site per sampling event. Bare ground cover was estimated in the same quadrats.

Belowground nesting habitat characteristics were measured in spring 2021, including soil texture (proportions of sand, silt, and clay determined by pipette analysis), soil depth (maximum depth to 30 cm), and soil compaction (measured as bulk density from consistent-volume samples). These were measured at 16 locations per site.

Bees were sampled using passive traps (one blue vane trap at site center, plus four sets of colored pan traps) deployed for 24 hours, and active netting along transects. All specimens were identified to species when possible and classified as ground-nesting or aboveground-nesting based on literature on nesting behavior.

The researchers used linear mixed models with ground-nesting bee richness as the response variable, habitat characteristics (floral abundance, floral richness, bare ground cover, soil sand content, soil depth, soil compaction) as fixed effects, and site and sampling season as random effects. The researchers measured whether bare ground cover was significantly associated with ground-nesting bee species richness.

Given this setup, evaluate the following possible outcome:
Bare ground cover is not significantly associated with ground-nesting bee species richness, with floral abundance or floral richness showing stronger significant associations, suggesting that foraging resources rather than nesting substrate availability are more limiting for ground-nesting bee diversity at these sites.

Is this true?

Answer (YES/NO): NO